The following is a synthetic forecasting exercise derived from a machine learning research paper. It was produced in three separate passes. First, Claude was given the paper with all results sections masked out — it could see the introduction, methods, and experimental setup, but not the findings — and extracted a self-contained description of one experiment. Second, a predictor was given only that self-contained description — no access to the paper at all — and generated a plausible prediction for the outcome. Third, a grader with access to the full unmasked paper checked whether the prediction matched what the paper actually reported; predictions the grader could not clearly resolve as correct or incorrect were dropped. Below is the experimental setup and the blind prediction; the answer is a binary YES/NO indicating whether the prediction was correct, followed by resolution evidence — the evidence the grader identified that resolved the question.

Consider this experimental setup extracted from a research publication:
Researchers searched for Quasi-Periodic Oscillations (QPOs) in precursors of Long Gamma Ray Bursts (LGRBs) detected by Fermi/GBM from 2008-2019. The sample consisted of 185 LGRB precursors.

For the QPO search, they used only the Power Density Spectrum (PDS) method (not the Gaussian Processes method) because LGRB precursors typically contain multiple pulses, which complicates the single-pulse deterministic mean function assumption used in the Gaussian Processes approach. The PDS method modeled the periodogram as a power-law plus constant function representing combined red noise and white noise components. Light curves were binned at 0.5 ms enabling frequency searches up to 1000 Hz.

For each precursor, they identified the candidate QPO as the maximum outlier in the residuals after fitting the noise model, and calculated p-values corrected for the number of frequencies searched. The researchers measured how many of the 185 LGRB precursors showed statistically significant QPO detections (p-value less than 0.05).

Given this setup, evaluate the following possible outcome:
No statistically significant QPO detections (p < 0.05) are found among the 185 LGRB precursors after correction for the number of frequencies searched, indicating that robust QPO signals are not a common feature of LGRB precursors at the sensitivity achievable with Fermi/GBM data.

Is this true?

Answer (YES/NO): YES